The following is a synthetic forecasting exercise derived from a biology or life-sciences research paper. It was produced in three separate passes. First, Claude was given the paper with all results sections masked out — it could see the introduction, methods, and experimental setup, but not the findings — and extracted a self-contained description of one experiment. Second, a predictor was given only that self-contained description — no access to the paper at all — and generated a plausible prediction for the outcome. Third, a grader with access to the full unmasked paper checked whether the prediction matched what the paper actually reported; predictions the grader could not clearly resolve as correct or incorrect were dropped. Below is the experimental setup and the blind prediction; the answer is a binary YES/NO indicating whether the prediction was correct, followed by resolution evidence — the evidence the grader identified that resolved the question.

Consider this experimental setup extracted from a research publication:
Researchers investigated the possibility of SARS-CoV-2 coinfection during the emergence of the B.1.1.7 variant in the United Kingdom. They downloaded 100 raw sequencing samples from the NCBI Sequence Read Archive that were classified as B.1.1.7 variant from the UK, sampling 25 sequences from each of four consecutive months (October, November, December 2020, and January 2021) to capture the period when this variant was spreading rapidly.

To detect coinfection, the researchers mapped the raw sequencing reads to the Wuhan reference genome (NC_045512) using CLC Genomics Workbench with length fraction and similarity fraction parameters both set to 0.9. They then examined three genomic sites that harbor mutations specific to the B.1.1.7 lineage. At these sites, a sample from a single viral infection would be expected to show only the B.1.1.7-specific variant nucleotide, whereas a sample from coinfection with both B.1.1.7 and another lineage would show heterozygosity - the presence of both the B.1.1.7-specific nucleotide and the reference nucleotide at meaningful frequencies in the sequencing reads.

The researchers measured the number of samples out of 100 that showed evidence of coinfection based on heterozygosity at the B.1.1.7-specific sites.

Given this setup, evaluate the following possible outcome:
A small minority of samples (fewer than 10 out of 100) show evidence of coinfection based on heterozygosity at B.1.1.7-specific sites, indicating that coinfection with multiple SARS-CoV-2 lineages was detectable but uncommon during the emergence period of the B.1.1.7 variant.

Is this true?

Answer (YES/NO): YES